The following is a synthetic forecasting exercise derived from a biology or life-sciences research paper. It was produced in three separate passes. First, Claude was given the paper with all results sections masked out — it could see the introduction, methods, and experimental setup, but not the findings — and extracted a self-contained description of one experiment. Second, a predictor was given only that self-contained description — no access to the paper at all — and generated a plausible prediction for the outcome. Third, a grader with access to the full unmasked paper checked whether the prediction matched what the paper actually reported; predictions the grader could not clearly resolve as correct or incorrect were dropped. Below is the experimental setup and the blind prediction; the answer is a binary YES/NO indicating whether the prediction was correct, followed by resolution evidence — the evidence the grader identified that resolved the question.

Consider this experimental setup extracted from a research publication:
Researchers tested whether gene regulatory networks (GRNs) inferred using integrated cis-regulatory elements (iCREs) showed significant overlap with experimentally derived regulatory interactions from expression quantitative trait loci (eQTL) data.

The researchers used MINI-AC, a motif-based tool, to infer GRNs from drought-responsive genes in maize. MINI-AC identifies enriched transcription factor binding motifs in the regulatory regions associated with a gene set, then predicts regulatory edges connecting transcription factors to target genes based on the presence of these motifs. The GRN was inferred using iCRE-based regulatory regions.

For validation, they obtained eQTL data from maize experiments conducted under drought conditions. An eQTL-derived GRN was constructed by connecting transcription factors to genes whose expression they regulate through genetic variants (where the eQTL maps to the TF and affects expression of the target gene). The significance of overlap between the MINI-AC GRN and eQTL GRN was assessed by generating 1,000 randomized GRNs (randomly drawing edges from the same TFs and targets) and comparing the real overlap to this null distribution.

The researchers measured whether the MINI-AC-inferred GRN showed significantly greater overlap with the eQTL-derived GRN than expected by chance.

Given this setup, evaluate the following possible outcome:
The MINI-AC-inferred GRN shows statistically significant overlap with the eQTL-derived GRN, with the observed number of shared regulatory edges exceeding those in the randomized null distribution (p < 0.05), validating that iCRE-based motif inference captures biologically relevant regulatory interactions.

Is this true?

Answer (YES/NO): YES